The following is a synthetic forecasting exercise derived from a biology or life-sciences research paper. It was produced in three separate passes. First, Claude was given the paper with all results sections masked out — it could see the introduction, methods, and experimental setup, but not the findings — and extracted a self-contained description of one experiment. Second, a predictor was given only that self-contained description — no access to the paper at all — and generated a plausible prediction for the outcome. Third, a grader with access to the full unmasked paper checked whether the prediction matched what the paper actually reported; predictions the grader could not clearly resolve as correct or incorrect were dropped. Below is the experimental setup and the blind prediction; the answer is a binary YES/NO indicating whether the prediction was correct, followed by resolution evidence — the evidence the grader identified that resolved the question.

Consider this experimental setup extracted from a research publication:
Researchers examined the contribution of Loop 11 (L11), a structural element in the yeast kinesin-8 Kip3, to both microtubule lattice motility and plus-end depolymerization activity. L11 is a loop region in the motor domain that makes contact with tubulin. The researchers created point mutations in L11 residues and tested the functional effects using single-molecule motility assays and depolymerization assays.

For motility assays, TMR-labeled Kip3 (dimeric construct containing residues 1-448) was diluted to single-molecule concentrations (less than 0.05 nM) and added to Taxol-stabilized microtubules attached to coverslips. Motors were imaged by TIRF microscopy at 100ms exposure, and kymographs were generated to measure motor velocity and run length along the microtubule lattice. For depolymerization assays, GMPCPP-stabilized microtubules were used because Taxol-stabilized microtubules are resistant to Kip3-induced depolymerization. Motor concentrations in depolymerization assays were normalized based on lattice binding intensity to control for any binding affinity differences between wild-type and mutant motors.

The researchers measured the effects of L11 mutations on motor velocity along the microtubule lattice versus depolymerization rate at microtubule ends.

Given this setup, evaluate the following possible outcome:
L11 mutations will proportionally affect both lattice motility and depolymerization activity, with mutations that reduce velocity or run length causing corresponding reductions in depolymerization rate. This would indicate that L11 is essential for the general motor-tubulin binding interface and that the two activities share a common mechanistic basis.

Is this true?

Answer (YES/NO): NO